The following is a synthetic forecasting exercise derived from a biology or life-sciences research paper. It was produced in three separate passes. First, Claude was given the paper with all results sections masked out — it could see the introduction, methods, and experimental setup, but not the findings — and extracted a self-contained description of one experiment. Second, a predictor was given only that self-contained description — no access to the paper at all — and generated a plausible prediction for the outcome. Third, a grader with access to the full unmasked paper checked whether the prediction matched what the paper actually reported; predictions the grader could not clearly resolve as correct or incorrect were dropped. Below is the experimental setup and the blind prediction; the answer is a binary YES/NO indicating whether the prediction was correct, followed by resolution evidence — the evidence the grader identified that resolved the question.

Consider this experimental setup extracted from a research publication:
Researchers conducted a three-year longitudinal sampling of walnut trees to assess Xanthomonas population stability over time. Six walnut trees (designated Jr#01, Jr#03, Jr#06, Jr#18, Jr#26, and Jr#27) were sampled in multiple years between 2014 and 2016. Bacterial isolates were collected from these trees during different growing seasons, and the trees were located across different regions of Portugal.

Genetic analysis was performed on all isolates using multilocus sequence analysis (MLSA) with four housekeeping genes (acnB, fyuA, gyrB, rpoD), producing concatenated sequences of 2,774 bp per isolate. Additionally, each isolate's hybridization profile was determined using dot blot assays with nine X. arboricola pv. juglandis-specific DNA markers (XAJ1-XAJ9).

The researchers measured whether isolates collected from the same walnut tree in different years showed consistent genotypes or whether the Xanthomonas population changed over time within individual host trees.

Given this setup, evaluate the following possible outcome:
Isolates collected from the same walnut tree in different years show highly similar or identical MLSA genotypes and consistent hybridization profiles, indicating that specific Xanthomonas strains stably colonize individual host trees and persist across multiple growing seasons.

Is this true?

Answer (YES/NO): NO